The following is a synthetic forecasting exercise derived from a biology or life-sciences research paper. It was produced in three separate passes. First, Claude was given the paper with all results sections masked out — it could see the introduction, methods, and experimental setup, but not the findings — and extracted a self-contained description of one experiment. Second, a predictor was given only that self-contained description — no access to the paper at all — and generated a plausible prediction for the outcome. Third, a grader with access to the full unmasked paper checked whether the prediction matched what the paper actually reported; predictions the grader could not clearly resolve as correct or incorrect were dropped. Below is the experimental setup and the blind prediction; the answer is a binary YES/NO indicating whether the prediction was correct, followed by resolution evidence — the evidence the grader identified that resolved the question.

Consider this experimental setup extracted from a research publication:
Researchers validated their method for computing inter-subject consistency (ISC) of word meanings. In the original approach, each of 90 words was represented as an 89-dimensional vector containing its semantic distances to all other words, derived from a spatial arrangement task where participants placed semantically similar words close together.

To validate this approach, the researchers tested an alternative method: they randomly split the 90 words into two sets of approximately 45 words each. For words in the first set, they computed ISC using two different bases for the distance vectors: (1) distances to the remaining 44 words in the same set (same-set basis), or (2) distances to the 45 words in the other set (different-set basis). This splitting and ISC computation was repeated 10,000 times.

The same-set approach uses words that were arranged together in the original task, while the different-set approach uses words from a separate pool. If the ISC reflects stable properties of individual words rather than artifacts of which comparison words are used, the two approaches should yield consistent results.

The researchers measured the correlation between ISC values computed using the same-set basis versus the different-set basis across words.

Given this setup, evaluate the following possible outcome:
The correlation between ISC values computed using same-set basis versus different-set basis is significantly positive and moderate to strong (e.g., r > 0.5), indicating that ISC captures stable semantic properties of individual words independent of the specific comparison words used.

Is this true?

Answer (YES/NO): YES